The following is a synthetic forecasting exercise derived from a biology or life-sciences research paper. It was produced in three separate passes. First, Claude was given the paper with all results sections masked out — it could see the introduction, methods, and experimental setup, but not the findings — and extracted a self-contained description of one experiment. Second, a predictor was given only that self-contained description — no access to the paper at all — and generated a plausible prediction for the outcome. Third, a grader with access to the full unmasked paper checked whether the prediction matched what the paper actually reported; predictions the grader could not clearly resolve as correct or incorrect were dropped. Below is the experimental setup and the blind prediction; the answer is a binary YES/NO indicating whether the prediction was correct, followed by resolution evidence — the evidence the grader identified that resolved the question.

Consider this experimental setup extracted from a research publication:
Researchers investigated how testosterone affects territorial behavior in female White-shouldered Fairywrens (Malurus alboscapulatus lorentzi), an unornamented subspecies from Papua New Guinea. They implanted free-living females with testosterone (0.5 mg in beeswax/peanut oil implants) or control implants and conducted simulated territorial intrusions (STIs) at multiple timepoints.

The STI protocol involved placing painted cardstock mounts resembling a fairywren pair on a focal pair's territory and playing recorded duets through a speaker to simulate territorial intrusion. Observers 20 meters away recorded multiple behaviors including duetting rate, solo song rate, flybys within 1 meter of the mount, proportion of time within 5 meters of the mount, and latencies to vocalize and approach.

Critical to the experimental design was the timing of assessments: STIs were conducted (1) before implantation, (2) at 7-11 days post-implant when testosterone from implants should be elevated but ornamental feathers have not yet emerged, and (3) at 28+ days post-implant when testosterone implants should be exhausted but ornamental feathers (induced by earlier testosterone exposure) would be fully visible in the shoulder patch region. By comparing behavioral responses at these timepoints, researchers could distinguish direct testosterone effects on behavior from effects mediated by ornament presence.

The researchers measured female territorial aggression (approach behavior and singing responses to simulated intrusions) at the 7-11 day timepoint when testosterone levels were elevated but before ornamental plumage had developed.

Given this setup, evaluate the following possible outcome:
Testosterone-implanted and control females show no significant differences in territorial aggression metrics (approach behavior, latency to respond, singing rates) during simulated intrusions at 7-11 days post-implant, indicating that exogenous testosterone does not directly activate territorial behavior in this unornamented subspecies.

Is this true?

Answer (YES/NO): YES